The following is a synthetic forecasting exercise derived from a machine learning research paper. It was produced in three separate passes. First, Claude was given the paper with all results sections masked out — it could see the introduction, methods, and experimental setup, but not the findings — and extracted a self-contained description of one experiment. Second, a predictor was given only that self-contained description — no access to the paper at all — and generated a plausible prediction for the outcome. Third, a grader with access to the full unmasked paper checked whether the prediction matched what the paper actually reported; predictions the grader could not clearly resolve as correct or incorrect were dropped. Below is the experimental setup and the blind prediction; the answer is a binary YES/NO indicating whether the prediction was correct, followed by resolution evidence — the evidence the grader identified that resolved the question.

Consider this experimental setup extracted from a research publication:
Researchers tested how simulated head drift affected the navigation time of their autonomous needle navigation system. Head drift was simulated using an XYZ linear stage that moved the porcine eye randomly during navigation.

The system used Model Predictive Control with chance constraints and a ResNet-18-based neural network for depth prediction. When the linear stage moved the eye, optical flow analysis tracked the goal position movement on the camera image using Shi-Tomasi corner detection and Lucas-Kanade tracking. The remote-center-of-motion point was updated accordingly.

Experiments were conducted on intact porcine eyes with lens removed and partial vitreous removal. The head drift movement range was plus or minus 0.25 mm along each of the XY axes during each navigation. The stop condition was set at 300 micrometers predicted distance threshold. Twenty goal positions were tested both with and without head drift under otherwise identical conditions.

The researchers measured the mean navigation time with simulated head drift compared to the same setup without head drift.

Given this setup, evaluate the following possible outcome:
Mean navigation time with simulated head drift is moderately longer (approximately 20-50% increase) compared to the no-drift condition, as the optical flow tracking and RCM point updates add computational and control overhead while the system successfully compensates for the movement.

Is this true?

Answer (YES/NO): YES